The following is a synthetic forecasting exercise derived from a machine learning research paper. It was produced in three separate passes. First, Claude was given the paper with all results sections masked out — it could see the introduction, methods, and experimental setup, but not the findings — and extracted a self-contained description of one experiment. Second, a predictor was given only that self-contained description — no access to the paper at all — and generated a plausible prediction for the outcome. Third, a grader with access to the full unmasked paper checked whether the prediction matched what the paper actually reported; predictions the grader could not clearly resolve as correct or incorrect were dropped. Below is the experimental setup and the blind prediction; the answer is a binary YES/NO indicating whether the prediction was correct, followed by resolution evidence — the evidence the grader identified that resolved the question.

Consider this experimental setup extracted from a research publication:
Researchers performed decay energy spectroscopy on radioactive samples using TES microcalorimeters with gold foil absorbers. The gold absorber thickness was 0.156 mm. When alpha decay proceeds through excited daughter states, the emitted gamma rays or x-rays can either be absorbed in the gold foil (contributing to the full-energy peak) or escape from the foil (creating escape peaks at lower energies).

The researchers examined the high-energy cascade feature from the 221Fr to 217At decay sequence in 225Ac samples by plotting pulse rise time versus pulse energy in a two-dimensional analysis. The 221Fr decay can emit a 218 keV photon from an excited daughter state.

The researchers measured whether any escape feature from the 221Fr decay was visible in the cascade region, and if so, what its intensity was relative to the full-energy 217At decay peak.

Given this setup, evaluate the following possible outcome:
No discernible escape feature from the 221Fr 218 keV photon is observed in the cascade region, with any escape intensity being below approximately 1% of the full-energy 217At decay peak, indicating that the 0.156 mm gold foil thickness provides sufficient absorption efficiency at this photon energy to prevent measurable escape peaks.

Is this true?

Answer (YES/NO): NO